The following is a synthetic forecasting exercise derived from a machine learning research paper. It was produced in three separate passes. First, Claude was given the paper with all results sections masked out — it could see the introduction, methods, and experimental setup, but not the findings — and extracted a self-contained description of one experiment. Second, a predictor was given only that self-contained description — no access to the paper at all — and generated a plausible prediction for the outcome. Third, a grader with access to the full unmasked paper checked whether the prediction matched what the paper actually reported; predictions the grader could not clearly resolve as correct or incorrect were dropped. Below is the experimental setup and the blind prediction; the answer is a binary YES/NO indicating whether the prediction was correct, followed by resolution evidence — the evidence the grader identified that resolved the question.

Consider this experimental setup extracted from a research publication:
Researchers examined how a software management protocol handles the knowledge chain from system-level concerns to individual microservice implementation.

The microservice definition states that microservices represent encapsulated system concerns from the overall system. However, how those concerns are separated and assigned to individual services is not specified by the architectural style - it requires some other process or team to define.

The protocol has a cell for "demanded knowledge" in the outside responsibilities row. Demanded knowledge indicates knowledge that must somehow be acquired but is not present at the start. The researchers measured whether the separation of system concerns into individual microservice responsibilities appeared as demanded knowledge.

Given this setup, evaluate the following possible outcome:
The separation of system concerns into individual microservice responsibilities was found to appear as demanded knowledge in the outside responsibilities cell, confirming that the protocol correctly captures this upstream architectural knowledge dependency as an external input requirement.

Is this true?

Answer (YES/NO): YES